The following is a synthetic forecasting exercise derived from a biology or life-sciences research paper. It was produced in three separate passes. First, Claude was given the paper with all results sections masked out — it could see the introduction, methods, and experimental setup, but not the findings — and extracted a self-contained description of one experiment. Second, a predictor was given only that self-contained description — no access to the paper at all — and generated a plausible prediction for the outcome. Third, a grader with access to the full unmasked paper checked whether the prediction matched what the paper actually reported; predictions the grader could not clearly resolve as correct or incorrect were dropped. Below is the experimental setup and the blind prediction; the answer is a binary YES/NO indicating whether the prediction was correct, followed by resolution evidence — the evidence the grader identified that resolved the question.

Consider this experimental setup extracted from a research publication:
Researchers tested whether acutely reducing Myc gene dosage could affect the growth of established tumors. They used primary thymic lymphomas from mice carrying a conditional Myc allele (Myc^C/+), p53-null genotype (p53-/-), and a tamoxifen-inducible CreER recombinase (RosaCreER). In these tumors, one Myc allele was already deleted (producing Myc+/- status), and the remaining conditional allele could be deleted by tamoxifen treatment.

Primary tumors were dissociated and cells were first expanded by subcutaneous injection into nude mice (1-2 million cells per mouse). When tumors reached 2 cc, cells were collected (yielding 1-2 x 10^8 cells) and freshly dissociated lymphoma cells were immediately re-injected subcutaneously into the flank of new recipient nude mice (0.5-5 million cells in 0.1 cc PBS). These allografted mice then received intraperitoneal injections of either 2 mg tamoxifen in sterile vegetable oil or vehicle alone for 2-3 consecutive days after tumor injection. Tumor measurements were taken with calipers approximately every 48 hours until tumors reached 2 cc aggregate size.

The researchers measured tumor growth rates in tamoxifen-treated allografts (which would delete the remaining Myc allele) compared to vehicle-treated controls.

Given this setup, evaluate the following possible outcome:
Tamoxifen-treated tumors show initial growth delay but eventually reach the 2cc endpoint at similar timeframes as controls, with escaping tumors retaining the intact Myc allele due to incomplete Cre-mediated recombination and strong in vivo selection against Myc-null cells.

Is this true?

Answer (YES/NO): NO